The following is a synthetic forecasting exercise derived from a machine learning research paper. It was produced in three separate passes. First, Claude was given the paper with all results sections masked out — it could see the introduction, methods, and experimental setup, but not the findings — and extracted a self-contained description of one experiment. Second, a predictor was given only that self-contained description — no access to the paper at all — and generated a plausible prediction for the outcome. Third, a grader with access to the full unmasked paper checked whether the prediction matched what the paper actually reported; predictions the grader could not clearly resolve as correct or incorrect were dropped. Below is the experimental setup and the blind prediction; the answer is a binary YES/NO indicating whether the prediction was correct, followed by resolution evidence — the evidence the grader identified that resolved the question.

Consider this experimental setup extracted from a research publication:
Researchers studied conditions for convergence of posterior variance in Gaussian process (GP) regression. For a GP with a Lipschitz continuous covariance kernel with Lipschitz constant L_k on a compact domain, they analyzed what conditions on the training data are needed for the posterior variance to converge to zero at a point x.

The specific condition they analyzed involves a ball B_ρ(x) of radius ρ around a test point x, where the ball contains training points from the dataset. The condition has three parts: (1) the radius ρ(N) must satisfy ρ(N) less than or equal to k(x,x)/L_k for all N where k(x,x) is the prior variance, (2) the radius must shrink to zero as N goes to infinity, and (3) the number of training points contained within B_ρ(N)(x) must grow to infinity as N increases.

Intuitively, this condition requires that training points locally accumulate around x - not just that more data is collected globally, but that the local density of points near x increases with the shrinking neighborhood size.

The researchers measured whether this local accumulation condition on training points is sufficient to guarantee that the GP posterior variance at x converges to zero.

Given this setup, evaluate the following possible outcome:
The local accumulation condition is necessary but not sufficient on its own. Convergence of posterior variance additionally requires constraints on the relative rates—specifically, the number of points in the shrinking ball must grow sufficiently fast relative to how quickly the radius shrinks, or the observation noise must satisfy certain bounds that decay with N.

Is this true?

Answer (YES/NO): NO